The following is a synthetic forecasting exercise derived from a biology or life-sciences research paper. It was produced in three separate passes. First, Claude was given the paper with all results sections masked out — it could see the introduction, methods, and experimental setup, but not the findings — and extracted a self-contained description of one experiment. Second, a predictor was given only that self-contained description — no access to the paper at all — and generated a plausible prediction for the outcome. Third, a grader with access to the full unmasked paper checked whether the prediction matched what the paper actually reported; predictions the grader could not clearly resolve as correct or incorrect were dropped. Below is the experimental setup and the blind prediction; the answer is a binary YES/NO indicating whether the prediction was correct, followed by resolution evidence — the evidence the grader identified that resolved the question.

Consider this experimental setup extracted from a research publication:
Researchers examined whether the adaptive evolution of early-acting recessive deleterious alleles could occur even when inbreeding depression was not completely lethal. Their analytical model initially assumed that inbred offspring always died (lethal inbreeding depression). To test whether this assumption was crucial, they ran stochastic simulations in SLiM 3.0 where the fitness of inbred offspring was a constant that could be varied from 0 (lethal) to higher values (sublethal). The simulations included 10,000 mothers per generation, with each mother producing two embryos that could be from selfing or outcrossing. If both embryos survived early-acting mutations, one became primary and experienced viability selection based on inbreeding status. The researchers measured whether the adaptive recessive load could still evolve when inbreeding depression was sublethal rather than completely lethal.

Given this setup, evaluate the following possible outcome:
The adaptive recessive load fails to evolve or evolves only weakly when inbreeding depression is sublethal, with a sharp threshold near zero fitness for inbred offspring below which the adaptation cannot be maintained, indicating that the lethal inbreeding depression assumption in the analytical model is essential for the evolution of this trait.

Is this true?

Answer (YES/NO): NO